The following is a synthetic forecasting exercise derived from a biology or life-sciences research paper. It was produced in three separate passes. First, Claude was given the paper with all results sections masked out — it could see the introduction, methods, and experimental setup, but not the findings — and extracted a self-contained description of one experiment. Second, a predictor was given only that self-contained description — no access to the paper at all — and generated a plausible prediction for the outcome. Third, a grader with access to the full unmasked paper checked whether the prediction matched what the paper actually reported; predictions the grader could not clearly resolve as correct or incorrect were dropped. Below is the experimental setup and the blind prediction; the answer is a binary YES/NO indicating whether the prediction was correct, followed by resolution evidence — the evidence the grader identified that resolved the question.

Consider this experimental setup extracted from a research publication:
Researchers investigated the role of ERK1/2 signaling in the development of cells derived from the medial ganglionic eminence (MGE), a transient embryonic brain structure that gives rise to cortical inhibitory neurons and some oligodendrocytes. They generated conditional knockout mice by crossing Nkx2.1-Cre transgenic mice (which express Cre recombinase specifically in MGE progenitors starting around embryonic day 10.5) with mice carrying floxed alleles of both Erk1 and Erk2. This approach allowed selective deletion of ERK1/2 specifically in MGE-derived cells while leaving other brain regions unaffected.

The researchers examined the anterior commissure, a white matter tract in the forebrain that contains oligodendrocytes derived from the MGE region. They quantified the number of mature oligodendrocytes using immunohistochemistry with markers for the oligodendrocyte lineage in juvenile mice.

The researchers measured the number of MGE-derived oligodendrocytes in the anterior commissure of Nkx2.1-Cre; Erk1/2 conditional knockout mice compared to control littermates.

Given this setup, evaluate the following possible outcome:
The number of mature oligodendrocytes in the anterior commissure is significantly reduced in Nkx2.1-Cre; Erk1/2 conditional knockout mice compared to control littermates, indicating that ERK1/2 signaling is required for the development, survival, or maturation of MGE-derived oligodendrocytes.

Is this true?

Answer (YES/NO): YES